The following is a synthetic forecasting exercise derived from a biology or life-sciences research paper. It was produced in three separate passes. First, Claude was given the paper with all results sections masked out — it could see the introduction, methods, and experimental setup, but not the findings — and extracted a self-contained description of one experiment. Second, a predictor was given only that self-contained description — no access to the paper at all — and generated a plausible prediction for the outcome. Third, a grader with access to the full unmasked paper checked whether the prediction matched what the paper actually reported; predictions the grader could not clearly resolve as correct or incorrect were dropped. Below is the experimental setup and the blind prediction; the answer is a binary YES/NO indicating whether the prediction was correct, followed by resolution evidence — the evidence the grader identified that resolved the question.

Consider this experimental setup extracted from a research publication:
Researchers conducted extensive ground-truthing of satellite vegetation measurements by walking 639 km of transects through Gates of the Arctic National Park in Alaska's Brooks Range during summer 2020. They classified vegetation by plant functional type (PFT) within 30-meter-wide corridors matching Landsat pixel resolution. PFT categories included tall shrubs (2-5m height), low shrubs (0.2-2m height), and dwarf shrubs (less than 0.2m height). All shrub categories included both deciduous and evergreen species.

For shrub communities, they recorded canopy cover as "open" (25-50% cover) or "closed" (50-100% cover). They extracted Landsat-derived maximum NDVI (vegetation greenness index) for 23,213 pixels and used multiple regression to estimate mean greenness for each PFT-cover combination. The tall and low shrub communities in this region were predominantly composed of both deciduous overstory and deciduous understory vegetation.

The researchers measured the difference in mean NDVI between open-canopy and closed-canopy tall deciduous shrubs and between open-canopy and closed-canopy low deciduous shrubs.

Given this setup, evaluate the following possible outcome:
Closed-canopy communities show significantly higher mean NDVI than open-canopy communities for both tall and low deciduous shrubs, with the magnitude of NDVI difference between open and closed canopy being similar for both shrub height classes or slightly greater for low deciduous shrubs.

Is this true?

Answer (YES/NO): NO